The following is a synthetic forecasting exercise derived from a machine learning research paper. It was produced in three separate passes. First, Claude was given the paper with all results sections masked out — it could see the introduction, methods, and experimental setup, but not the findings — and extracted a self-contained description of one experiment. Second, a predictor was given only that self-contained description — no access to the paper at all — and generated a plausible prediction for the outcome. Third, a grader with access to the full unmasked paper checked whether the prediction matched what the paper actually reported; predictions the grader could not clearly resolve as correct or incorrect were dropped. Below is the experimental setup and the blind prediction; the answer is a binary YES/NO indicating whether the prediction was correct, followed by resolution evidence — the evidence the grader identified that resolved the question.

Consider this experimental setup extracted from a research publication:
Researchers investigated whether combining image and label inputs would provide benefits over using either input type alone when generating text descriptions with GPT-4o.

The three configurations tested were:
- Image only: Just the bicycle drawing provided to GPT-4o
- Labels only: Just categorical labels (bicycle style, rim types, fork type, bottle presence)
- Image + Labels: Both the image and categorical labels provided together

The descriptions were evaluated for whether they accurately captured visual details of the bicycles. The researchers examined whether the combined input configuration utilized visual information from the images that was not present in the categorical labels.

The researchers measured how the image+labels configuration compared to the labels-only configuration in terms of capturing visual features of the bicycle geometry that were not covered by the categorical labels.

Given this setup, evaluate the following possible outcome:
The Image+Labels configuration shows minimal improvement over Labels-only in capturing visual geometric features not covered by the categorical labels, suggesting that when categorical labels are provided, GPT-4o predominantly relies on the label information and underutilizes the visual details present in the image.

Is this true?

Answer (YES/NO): NO